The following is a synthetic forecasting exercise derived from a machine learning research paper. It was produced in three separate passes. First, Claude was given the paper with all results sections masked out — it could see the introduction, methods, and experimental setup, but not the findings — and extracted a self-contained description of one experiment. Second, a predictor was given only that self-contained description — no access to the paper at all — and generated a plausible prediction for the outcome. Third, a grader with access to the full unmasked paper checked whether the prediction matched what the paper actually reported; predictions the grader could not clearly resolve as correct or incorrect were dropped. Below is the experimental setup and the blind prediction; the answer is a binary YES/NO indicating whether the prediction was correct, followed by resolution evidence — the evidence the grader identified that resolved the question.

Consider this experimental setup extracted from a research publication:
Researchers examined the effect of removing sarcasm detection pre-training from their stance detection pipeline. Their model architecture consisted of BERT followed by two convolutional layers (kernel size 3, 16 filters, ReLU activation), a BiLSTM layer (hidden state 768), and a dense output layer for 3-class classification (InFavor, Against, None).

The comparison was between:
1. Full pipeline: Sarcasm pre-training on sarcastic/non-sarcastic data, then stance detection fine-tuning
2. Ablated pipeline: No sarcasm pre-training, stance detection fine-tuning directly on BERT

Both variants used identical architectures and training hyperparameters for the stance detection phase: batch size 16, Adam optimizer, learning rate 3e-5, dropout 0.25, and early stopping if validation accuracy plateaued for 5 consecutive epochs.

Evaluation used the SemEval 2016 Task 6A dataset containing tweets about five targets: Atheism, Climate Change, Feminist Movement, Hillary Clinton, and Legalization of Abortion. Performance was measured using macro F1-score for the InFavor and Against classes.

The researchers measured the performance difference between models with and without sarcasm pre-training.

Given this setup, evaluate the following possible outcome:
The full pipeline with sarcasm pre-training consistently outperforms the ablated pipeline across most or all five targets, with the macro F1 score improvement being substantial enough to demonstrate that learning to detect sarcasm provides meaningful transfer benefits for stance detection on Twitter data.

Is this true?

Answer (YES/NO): YES